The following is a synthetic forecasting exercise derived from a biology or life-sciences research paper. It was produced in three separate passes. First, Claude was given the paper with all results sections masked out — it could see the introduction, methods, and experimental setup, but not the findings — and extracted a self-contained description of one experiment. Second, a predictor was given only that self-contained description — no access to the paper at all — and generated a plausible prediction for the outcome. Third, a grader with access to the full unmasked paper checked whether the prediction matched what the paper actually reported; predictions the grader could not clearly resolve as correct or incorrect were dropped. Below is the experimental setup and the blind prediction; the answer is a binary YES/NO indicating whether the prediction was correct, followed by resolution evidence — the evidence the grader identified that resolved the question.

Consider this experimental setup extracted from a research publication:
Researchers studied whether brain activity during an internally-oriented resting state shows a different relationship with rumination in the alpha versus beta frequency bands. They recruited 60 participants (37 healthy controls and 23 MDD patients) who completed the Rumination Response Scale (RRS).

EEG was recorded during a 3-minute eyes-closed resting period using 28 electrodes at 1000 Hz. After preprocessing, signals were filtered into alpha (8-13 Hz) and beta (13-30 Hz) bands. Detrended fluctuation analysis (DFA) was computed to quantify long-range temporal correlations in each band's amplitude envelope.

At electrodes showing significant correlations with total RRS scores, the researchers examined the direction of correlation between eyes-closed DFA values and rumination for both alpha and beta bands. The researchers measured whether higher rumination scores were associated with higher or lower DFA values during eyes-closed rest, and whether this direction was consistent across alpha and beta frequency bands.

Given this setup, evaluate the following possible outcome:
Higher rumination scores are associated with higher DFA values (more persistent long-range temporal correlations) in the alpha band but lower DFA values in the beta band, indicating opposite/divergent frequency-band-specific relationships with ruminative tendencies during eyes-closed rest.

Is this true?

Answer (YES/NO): NO